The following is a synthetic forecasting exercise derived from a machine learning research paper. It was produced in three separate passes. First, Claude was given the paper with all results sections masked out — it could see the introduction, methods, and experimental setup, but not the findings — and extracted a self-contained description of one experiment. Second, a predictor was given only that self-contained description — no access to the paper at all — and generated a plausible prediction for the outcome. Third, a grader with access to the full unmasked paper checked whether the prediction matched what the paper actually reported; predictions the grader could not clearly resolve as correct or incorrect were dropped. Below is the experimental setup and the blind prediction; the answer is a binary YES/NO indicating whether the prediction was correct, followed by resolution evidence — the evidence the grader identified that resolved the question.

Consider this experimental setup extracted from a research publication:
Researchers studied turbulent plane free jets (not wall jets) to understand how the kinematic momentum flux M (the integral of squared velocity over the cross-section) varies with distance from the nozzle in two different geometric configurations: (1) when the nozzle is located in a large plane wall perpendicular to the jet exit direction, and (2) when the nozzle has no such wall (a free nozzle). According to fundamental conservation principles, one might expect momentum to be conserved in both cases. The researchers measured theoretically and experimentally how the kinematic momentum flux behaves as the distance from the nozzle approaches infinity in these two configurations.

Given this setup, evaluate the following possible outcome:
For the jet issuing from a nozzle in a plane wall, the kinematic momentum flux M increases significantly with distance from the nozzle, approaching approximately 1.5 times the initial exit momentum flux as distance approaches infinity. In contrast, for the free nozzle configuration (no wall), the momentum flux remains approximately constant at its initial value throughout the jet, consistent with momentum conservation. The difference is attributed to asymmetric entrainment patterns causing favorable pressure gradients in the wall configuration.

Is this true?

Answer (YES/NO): NO